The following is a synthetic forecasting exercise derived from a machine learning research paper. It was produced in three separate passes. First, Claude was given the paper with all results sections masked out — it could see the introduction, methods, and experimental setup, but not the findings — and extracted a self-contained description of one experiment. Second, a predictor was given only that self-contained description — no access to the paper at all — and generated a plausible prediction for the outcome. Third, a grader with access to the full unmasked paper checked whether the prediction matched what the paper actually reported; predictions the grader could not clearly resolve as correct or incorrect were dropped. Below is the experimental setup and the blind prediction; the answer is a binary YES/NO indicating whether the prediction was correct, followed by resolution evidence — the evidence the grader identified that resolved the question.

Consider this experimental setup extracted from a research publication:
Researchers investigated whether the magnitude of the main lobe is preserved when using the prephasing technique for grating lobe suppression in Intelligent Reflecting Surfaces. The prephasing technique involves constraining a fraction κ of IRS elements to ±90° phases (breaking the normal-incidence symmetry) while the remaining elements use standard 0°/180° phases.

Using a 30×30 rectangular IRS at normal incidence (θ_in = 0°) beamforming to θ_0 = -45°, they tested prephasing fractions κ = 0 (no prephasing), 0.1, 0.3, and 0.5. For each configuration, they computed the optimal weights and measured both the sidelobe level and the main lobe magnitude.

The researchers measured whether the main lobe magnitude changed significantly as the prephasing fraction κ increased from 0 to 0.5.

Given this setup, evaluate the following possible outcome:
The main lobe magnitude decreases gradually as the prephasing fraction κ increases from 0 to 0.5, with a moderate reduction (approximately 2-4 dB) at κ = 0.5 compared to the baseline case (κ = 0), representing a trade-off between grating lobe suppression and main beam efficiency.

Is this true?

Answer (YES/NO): NO